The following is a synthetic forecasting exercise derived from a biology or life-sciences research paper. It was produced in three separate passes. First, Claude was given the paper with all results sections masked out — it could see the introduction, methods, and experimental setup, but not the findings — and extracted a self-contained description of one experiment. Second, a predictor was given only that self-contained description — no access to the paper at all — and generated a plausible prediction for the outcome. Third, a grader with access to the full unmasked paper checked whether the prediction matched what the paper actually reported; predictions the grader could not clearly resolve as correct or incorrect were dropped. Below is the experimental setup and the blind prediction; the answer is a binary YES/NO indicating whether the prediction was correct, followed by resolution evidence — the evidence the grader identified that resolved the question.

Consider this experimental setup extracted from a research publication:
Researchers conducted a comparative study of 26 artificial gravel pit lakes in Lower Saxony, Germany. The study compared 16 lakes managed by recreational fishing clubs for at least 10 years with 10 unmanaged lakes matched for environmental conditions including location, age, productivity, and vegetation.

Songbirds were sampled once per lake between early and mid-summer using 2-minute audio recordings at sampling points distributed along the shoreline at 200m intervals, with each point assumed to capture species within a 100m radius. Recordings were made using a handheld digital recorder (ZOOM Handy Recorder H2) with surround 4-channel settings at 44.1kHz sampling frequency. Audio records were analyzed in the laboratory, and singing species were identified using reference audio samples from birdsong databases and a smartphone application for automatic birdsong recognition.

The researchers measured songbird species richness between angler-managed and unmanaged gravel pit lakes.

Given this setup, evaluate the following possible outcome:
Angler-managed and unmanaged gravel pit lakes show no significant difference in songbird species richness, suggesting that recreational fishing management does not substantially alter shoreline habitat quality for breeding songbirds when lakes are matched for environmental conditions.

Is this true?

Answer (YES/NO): YES